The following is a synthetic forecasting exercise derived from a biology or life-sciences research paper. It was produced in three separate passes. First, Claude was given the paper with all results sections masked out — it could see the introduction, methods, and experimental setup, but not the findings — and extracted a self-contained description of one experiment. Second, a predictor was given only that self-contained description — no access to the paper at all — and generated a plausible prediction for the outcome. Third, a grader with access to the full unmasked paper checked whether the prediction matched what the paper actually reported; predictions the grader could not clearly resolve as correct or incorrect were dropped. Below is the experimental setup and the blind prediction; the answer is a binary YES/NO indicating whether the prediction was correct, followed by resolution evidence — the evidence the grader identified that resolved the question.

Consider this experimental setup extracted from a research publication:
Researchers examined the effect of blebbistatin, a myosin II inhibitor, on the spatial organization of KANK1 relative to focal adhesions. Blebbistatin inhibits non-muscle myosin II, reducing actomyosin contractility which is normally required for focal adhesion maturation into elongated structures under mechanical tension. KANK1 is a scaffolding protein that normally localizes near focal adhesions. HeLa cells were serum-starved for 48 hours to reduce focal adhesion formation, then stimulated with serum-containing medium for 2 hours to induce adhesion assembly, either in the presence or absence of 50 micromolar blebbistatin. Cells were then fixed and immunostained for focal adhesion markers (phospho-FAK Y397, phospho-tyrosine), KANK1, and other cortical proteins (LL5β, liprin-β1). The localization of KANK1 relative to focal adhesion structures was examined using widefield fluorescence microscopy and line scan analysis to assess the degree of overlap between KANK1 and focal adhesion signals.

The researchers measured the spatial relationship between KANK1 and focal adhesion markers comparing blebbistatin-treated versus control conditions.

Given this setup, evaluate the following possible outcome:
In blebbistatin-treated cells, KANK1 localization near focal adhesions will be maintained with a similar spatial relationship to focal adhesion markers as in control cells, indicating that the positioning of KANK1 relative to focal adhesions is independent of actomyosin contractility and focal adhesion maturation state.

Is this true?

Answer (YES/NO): NO